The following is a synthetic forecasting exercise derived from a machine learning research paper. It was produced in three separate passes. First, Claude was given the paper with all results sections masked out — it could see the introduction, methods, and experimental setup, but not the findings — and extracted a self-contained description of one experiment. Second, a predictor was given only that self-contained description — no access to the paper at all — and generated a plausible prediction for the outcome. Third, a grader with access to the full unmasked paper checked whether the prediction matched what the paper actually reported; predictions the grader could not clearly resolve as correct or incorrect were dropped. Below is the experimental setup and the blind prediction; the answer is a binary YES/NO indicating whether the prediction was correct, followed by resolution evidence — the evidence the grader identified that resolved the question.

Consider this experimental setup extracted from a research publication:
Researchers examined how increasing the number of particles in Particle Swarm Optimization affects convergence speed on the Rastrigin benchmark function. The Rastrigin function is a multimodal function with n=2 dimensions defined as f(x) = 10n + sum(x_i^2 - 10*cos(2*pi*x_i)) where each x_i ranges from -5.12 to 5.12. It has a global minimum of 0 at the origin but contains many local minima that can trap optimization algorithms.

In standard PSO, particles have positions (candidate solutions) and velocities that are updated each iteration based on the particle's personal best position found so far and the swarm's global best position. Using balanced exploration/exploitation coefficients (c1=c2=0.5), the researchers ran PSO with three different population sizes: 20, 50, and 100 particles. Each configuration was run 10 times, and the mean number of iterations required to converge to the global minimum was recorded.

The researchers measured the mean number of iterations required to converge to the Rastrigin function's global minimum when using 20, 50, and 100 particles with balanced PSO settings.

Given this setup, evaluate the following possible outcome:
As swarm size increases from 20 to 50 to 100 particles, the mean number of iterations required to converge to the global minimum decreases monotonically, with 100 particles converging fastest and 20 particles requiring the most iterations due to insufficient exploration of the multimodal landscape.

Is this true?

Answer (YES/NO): YES